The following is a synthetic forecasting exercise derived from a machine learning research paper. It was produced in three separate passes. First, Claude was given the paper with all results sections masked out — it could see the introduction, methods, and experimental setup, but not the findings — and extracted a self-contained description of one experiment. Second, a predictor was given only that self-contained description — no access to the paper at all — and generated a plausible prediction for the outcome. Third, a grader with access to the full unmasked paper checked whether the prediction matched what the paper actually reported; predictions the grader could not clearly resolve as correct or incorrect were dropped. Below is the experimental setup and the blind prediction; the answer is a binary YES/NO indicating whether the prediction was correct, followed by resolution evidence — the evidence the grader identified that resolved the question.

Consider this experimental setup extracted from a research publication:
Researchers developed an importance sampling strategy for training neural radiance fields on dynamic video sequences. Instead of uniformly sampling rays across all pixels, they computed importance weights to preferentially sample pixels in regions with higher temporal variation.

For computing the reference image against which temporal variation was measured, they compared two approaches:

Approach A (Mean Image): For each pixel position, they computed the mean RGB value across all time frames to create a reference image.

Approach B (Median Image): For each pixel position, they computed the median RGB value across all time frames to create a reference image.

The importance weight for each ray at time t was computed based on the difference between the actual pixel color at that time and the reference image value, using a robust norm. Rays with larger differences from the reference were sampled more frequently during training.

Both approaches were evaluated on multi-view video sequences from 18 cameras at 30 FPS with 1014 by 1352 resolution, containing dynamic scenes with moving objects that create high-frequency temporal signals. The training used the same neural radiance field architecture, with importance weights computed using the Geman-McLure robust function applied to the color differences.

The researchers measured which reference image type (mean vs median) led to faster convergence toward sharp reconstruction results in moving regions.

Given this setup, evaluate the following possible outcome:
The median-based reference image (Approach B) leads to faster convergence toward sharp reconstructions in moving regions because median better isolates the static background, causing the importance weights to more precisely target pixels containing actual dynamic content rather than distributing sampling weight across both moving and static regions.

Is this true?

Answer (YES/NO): YES